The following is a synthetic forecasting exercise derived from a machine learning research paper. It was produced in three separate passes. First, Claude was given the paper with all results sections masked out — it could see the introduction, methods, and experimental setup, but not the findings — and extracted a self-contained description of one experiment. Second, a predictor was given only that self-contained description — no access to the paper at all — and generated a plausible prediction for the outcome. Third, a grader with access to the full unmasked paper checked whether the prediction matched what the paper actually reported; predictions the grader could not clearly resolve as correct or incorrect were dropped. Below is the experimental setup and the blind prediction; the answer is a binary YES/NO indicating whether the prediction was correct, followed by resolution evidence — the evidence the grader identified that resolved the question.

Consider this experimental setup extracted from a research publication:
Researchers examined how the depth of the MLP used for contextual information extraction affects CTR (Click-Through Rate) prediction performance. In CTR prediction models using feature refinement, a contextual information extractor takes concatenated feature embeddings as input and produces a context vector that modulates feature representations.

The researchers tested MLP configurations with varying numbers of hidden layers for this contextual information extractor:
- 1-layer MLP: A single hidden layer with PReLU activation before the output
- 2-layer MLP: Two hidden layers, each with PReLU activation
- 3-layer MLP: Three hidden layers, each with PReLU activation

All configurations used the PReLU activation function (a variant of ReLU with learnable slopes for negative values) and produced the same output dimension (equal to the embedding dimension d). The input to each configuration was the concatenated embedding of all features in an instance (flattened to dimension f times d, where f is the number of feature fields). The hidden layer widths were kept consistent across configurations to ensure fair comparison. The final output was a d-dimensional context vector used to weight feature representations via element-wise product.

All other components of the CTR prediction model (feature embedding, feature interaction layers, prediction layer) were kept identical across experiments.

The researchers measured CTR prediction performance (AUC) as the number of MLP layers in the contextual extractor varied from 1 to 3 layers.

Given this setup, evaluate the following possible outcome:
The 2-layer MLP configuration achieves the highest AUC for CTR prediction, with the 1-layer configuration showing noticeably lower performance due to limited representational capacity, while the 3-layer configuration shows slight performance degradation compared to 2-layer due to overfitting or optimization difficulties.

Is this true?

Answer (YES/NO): NO